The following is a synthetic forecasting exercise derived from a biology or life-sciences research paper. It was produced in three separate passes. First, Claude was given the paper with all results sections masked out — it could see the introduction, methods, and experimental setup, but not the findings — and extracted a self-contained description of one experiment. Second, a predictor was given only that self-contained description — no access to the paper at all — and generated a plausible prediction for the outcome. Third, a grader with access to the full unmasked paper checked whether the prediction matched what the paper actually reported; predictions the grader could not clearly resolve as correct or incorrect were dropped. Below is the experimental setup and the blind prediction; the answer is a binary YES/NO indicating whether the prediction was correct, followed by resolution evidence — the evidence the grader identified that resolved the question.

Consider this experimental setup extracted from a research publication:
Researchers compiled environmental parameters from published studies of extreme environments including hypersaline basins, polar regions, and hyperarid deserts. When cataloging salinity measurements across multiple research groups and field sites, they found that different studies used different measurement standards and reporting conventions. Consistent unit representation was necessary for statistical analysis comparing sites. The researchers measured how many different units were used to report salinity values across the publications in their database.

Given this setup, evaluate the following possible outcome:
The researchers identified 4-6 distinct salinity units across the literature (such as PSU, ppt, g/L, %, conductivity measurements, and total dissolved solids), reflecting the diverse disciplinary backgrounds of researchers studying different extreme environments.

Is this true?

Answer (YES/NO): NO